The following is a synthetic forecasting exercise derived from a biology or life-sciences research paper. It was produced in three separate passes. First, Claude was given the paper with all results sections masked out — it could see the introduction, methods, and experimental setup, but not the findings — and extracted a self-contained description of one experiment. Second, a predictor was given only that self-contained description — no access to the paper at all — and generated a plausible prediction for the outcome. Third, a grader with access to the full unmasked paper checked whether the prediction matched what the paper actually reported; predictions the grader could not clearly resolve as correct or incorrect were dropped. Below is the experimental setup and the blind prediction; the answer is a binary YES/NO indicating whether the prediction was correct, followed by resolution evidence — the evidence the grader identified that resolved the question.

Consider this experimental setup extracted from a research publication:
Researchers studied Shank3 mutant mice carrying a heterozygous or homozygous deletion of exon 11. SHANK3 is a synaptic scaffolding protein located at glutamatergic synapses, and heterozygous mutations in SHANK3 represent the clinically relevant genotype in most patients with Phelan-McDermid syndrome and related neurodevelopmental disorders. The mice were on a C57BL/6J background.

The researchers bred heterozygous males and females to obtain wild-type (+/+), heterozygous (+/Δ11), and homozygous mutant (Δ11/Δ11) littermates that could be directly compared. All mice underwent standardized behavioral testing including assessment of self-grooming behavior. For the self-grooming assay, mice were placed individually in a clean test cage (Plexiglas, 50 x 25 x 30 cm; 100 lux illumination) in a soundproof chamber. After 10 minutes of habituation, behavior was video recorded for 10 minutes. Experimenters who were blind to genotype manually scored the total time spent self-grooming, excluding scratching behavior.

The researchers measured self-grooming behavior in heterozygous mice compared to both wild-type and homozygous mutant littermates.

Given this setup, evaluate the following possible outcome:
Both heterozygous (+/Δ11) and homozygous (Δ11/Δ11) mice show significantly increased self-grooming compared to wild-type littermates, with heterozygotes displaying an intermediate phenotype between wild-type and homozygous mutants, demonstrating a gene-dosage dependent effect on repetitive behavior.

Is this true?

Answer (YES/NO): NO